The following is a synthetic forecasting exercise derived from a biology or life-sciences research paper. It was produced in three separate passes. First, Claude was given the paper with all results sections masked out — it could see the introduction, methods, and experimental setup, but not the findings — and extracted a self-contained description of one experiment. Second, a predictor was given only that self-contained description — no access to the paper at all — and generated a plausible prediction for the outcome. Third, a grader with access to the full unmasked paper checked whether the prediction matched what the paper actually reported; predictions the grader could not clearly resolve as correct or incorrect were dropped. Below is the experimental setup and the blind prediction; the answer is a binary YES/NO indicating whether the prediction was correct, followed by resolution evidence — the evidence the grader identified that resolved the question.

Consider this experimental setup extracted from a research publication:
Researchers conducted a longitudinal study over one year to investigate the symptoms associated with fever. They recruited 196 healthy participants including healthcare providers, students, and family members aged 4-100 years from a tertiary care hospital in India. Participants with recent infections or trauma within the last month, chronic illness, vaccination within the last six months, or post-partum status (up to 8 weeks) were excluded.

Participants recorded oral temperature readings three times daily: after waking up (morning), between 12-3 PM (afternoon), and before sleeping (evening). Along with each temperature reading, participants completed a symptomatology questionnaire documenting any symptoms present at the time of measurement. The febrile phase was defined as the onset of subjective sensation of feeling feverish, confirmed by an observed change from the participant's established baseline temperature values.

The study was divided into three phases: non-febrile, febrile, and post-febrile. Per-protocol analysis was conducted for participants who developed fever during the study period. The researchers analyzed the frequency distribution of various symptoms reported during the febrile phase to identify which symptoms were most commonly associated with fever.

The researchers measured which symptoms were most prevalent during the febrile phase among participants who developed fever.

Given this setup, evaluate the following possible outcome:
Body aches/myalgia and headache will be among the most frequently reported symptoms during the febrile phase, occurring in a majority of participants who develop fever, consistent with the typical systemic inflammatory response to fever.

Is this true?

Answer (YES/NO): NO